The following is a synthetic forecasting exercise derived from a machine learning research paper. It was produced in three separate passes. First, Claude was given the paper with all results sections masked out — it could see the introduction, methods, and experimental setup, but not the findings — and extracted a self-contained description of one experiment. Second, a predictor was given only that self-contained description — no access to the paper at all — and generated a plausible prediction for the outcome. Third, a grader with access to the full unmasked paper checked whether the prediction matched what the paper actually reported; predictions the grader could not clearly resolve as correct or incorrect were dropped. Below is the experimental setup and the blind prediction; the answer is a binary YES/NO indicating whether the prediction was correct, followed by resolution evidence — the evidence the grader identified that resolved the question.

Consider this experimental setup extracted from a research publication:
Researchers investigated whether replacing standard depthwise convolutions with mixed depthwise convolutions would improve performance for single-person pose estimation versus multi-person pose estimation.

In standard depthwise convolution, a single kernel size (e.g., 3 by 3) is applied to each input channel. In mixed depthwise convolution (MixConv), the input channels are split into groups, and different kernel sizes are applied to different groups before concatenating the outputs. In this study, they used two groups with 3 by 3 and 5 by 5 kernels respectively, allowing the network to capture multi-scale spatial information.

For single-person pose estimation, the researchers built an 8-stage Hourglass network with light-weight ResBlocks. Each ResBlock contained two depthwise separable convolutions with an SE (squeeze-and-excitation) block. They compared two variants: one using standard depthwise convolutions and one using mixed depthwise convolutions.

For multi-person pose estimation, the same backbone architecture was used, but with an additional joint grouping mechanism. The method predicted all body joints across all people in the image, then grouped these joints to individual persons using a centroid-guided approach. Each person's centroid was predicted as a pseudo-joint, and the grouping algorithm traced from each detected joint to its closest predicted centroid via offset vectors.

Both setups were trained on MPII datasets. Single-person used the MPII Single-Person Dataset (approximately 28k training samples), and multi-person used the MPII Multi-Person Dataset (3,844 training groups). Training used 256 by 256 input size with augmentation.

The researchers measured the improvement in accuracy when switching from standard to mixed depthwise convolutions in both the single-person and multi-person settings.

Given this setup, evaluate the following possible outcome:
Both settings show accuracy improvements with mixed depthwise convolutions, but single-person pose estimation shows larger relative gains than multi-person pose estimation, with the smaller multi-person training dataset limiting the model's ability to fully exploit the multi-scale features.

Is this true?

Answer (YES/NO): NO